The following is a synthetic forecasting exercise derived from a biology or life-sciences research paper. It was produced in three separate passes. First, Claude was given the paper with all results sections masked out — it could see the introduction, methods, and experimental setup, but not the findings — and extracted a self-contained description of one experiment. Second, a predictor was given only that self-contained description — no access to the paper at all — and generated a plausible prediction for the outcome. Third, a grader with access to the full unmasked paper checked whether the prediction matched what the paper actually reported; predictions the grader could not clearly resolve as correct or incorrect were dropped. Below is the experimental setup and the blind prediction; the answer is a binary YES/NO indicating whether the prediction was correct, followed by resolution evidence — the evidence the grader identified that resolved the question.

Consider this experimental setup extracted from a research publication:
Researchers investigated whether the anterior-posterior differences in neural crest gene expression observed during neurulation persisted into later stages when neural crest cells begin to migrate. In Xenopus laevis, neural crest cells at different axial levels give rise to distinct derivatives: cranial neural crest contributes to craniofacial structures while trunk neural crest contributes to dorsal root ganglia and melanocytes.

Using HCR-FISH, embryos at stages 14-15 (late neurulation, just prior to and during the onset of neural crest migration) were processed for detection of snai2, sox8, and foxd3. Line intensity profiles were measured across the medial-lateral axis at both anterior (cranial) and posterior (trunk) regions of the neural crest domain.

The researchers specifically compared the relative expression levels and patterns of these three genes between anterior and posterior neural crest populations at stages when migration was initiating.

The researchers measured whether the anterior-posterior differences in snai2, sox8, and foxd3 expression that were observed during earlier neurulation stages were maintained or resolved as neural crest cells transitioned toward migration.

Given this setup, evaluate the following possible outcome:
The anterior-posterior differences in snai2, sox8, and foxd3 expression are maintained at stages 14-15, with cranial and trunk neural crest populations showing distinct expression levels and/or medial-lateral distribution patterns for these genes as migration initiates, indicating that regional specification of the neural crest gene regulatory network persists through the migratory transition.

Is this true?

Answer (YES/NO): YES